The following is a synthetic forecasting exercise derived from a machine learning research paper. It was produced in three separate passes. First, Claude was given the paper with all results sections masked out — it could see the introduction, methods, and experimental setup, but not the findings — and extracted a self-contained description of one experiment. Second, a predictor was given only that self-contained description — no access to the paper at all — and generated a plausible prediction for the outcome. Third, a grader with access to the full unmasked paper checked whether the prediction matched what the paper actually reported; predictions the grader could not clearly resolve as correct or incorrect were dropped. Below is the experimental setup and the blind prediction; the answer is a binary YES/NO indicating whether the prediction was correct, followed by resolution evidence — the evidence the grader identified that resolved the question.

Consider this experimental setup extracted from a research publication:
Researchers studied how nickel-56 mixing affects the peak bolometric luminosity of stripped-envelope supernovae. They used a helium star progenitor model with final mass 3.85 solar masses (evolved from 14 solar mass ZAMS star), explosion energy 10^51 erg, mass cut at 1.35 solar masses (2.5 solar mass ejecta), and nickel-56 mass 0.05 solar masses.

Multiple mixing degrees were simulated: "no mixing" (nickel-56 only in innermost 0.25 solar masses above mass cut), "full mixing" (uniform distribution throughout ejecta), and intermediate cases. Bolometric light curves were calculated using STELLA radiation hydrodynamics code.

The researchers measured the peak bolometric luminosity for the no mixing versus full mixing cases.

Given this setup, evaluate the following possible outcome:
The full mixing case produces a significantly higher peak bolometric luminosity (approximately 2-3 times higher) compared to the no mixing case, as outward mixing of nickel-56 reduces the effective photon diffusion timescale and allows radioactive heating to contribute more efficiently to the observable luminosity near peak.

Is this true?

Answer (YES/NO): NO